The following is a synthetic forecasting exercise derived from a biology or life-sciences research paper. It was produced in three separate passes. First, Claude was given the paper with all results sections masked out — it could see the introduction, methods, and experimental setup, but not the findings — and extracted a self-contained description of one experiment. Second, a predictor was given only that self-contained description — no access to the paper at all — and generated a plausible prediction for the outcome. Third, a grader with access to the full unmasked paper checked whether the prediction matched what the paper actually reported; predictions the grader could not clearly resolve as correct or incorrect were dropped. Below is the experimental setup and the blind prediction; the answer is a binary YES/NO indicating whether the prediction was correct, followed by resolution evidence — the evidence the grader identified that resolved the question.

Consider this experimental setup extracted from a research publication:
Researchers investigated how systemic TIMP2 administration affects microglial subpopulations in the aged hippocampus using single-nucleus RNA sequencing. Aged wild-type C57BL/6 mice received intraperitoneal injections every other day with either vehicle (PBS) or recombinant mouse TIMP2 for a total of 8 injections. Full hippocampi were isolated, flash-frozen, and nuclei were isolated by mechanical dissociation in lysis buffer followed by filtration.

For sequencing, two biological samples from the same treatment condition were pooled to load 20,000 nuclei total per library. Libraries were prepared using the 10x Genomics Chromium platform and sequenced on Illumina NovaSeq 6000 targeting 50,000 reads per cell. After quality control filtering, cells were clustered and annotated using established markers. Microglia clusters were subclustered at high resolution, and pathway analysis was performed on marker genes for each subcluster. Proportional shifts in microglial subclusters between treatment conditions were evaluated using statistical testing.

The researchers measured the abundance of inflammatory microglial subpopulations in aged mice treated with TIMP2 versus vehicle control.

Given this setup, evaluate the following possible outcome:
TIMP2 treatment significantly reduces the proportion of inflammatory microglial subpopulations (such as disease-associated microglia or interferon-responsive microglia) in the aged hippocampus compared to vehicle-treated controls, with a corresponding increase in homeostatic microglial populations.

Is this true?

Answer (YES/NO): NO